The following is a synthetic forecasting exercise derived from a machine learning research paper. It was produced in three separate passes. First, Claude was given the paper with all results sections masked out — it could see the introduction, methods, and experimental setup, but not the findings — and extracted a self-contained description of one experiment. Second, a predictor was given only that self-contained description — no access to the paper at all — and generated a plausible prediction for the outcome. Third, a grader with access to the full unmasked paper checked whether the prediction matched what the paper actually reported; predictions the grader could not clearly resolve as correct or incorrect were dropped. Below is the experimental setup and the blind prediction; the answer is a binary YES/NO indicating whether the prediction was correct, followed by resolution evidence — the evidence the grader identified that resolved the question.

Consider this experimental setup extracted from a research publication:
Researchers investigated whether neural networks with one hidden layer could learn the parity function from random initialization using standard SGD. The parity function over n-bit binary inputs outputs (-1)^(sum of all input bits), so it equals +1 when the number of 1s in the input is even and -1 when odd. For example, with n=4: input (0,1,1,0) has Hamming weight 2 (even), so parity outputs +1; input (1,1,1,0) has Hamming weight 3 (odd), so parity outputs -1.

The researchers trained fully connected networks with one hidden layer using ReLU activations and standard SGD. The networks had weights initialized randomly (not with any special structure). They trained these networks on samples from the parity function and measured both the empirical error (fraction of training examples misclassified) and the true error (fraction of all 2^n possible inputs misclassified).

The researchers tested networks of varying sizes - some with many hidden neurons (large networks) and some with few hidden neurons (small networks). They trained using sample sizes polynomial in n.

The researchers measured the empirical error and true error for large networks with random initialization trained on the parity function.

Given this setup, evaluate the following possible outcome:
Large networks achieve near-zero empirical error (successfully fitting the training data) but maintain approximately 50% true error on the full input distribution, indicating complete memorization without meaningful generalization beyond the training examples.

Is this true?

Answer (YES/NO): YES